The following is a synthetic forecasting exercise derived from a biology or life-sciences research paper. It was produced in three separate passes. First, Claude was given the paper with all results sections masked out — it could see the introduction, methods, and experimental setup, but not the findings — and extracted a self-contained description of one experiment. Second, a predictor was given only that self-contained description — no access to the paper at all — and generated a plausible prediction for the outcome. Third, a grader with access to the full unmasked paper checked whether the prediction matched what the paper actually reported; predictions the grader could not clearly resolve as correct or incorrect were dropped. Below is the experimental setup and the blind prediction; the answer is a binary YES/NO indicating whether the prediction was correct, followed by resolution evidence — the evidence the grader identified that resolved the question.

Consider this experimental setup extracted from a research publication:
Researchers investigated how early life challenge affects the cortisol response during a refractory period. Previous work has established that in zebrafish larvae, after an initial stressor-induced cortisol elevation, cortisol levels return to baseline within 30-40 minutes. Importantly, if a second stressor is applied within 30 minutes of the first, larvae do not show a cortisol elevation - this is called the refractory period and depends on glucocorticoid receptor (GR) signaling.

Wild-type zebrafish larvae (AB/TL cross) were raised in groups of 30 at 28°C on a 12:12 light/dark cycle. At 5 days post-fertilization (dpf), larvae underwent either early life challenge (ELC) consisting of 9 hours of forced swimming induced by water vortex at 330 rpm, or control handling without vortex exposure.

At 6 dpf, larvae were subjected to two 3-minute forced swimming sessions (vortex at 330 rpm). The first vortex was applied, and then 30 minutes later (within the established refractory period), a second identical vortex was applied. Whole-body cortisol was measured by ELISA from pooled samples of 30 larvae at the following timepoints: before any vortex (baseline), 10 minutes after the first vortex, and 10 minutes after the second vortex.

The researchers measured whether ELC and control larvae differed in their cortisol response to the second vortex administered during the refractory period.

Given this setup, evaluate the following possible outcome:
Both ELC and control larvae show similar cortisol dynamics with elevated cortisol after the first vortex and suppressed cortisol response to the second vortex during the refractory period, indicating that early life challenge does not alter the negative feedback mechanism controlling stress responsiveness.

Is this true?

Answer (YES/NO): NO